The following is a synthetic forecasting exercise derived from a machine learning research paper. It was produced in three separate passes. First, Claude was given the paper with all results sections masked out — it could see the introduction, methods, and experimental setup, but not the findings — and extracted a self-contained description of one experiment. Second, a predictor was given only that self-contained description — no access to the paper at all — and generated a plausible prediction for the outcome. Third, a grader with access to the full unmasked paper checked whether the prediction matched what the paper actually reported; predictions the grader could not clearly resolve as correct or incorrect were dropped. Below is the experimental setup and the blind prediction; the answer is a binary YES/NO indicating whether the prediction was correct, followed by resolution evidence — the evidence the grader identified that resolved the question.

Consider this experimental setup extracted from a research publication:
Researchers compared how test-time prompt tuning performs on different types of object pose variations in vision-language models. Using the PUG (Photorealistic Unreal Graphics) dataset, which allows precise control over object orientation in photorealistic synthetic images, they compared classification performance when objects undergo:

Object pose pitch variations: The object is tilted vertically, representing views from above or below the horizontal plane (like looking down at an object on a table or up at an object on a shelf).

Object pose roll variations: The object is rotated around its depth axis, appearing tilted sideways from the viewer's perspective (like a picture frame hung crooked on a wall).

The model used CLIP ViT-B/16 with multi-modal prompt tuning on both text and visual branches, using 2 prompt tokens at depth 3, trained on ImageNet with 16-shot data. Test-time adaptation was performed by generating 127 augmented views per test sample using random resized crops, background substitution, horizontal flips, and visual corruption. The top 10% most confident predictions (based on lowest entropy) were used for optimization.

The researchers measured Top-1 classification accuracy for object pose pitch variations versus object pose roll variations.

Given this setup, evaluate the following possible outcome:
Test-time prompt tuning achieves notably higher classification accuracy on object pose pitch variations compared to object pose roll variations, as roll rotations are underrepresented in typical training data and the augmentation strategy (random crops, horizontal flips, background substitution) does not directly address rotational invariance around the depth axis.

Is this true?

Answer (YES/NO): YES